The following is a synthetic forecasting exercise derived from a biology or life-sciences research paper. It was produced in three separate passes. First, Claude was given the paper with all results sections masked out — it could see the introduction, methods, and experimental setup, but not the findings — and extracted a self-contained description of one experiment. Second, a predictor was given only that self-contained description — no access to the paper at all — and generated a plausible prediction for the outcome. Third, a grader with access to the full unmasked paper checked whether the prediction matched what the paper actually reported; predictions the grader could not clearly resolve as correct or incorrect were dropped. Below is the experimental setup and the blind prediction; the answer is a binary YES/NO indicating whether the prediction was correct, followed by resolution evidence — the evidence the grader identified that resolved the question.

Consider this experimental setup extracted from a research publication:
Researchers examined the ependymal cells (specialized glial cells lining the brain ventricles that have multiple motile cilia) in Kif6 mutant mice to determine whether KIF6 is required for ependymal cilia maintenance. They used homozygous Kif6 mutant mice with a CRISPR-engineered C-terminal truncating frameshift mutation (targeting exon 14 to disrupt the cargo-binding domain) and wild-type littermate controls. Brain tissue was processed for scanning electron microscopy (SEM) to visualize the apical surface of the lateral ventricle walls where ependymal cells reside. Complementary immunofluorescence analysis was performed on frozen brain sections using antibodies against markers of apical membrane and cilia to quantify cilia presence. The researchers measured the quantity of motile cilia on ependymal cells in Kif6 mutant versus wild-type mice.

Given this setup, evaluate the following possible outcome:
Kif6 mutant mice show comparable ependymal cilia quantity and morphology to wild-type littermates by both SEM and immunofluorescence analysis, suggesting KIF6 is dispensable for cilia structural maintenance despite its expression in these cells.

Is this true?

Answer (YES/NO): NO